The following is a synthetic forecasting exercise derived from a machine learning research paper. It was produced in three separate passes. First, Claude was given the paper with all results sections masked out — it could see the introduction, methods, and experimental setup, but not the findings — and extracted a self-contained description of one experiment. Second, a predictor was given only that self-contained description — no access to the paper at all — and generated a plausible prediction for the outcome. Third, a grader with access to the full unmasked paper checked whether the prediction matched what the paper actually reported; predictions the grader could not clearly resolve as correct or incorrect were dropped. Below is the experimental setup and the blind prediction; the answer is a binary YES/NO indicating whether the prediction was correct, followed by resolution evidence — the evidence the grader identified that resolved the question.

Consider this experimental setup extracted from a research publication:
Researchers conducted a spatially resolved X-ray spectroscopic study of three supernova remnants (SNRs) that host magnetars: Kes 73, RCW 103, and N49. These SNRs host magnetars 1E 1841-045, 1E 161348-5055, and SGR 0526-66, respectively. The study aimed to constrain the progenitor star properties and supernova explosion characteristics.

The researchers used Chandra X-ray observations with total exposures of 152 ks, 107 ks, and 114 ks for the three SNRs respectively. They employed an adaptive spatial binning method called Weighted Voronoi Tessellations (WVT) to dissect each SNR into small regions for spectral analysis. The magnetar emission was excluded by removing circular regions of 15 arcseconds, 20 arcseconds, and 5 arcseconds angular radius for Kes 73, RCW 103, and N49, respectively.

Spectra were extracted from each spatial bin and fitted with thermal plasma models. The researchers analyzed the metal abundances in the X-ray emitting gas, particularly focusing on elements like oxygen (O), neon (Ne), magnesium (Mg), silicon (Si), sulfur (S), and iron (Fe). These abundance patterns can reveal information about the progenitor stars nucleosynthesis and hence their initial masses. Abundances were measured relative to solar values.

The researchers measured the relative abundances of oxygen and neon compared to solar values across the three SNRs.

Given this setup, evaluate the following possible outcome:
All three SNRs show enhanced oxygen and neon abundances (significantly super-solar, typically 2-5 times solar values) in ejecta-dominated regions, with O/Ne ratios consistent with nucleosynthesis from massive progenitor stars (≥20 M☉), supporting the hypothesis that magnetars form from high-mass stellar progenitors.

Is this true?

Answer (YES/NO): NO